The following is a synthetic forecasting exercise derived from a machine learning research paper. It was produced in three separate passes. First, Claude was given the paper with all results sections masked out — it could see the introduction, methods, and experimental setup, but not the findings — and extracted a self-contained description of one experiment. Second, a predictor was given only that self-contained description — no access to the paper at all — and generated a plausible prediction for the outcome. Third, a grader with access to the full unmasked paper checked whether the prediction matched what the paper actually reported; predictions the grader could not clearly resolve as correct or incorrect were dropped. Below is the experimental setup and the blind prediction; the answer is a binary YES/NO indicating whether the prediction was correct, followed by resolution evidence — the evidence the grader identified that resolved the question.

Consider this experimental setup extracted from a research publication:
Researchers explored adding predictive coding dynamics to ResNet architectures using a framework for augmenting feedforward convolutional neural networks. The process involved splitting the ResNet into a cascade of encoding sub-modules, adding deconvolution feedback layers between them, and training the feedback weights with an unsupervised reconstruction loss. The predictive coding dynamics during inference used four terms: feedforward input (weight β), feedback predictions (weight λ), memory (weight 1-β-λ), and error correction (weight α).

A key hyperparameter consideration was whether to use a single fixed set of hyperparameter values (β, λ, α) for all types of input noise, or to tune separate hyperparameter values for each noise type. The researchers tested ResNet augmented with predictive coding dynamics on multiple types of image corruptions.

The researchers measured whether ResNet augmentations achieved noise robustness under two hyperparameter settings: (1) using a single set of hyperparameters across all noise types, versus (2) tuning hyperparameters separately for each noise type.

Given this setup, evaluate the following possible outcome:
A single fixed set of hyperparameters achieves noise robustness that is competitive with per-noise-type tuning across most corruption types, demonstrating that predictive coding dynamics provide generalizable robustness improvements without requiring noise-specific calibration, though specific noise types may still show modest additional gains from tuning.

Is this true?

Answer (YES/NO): NO